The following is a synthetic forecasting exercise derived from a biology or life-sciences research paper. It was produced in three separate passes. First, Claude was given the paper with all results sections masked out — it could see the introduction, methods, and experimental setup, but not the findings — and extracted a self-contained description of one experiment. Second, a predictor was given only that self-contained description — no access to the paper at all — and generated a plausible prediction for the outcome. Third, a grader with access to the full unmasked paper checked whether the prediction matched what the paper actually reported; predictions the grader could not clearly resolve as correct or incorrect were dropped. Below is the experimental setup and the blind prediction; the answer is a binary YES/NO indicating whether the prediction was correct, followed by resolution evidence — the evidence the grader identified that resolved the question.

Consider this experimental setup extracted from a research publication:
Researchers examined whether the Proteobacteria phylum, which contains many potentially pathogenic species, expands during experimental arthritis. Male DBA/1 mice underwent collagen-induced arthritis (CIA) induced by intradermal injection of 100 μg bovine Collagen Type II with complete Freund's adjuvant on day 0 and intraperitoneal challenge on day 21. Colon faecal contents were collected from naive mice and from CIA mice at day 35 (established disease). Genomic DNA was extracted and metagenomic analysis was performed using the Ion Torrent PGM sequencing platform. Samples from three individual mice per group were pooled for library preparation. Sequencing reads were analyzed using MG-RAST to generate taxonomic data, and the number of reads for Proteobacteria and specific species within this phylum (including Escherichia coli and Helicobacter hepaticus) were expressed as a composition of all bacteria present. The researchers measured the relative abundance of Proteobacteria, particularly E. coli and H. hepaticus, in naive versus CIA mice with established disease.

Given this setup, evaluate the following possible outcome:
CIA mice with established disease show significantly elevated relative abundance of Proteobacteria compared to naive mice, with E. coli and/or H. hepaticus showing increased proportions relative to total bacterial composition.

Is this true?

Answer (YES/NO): YES